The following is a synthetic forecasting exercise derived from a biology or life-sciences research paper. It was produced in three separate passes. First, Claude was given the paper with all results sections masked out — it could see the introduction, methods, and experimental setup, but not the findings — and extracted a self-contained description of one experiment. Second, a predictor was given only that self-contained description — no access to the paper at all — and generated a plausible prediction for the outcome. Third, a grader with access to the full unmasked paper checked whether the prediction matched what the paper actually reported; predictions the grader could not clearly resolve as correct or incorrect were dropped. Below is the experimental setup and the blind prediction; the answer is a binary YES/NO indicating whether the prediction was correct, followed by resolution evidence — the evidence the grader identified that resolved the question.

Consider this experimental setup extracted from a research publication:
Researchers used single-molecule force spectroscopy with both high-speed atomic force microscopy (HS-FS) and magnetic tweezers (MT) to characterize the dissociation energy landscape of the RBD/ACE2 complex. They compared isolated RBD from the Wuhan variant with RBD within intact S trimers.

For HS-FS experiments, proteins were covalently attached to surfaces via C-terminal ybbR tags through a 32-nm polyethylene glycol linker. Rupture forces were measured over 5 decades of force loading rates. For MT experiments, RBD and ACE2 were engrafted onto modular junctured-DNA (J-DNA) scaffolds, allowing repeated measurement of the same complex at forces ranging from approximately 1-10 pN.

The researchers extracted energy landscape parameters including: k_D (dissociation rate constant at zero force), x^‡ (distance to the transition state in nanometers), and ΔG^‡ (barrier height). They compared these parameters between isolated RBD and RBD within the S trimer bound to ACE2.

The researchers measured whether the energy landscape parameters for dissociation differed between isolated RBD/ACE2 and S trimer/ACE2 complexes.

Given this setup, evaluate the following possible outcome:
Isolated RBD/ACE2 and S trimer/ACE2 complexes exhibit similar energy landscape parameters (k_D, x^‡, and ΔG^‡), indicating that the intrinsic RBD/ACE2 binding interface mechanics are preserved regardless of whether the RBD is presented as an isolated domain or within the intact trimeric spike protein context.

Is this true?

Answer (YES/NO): YES